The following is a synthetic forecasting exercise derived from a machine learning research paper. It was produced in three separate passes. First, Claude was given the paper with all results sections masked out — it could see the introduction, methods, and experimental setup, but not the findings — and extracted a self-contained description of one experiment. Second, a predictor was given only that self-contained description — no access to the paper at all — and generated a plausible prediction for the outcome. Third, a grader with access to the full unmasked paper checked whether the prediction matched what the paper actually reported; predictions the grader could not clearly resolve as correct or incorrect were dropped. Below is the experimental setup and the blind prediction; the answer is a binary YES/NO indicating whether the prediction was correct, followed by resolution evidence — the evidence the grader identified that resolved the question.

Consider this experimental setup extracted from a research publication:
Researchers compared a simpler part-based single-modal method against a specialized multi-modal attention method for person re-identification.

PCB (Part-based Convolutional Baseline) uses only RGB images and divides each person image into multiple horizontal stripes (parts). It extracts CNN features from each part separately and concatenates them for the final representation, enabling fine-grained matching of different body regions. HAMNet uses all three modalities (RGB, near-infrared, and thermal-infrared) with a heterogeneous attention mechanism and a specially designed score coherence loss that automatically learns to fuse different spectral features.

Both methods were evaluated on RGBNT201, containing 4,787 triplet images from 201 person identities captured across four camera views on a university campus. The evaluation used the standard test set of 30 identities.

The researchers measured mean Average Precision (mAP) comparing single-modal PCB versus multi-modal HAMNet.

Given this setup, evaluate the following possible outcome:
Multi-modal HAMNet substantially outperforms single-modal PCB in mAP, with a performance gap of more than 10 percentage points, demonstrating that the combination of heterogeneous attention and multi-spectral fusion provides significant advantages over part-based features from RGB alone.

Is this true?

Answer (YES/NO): NO